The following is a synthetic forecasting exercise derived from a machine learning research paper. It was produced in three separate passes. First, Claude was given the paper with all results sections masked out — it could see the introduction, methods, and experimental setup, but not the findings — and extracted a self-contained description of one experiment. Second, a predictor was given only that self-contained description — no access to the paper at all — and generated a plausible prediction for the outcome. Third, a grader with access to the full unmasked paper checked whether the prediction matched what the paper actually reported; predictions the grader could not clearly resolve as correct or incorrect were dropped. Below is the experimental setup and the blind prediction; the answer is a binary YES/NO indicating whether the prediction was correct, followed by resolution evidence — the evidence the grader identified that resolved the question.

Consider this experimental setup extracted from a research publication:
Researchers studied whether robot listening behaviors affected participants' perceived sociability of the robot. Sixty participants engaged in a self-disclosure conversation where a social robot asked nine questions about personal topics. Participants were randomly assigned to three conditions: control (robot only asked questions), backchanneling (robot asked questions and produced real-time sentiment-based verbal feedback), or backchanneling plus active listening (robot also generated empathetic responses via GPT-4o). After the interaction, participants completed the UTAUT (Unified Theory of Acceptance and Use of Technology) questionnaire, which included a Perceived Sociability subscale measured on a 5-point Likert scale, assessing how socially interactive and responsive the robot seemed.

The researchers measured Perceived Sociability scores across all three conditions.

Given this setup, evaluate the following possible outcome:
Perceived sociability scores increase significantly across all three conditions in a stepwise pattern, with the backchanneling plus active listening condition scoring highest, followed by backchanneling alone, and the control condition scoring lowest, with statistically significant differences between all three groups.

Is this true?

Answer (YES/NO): NO